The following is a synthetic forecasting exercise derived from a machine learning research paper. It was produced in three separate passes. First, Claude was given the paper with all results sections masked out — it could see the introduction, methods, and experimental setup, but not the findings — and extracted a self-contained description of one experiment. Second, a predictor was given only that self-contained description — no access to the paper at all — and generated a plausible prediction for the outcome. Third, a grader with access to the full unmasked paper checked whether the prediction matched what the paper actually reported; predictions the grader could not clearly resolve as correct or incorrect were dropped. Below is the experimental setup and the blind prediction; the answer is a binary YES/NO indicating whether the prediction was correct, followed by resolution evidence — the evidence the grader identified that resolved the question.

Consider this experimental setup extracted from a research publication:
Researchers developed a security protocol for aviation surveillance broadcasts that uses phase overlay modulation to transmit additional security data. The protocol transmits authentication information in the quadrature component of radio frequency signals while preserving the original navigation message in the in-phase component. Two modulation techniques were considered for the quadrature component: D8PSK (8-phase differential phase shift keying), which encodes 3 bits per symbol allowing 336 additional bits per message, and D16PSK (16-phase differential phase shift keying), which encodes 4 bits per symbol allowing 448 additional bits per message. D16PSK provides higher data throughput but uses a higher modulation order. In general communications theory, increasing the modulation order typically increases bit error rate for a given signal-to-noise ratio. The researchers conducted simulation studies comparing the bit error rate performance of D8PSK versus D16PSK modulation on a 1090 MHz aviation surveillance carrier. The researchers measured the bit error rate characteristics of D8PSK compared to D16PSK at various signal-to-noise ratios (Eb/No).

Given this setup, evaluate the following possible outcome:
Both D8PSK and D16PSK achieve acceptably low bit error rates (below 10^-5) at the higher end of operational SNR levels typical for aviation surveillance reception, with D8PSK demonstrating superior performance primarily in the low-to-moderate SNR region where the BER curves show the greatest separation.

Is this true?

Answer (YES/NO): NO